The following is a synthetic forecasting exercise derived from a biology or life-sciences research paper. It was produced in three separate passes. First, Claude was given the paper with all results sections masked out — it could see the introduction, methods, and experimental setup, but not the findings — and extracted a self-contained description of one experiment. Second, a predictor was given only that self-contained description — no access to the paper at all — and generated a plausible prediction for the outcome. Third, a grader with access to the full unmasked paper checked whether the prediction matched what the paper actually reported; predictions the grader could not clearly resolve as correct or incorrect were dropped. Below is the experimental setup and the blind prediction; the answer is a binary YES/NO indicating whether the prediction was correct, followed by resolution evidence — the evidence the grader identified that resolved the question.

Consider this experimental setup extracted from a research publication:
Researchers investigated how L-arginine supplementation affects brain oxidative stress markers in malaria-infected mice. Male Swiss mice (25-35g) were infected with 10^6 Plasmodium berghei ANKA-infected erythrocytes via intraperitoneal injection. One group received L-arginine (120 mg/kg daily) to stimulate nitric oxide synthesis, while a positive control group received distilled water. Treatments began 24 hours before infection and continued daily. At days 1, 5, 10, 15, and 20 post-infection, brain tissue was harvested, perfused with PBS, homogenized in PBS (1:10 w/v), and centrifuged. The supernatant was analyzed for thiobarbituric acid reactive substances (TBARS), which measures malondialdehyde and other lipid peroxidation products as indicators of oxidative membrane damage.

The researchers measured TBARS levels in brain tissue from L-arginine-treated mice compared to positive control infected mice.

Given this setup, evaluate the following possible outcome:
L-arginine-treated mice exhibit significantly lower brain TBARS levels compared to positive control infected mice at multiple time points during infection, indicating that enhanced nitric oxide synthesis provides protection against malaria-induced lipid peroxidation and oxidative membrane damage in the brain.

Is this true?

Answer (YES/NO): NO